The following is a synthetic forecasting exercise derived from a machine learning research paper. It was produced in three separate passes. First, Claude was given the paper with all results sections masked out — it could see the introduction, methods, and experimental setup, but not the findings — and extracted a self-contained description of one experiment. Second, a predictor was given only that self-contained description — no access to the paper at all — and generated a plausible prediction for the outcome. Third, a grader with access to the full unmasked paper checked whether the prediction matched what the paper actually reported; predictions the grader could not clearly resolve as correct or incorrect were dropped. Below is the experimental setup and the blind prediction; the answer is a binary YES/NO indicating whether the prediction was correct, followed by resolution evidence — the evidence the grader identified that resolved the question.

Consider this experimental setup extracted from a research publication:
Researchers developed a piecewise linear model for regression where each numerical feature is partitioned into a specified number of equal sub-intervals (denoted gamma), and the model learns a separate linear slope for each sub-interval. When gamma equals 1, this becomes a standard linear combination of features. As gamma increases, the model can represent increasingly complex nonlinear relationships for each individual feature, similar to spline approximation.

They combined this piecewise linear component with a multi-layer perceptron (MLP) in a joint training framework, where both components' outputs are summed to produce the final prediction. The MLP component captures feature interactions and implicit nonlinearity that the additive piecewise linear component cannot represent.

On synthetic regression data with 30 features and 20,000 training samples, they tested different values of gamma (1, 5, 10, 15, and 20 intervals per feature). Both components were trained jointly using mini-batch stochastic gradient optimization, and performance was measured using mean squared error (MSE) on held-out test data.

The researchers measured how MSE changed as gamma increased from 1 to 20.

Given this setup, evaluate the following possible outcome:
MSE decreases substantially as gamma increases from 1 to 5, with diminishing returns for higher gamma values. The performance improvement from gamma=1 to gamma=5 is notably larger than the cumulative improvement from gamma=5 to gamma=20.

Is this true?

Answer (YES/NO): NO